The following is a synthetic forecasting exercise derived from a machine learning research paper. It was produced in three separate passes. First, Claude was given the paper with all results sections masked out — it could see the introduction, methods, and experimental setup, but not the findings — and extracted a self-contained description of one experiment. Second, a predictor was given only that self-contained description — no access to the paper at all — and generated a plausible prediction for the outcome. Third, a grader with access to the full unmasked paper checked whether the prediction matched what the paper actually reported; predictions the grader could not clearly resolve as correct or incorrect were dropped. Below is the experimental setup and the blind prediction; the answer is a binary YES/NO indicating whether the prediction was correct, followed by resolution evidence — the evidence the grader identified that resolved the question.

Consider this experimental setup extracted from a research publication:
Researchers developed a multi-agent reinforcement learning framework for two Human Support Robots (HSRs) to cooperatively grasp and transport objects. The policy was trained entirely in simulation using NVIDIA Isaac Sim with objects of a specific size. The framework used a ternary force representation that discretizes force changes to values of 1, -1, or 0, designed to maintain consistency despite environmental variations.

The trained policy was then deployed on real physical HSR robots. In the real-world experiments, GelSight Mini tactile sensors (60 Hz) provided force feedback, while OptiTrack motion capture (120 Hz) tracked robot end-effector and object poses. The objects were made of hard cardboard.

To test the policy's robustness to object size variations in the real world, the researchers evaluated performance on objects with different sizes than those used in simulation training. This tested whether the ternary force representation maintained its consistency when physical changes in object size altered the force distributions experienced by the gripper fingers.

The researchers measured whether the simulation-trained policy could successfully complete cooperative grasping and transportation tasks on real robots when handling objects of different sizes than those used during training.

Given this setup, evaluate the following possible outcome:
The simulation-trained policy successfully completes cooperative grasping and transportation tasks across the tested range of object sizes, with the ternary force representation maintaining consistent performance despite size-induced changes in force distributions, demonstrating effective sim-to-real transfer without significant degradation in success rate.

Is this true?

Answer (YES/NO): NO